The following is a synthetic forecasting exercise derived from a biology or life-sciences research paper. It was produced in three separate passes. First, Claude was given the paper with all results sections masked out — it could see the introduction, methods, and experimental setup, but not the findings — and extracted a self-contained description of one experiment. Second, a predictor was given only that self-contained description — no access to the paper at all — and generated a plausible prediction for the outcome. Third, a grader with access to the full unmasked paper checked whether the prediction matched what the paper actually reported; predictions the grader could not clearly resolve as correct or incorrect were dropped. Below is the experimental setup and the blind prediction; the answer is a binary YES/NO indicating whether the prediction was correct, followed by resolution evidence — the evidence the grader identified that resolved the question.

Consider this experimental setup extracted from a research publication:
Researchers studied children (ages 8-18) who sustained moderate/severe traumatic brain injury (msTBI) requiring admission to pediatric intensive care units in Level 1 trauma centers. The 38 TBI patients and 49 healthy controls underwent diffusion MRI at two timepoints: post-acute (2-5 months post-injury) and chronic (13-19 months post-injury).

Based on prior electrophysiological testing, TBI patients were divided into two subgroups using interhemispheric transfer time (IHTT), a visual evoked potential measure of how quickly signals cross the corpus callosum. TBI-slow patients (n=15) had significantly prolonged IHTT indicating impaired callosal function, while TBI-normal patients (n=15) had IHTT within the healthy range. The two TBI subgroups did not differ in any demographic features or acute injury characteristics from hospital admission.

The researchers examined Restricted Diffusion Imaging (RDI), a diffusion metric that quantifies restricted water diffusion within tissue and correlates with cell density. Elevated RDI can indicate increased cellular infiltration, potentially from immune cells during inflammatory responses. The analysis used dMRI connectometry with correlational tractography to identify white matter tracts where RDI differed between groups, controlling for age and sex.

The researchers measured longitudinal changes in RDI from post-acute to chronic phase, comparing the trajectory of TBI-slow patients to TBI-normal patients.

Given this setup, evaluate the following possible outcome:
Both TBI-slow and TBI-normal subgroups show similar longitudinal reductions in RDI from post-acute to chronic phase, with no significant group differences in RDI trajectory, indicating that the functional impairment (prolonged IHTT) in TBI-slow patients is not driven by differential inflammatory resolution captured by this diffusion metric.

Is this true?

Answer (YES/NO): NO